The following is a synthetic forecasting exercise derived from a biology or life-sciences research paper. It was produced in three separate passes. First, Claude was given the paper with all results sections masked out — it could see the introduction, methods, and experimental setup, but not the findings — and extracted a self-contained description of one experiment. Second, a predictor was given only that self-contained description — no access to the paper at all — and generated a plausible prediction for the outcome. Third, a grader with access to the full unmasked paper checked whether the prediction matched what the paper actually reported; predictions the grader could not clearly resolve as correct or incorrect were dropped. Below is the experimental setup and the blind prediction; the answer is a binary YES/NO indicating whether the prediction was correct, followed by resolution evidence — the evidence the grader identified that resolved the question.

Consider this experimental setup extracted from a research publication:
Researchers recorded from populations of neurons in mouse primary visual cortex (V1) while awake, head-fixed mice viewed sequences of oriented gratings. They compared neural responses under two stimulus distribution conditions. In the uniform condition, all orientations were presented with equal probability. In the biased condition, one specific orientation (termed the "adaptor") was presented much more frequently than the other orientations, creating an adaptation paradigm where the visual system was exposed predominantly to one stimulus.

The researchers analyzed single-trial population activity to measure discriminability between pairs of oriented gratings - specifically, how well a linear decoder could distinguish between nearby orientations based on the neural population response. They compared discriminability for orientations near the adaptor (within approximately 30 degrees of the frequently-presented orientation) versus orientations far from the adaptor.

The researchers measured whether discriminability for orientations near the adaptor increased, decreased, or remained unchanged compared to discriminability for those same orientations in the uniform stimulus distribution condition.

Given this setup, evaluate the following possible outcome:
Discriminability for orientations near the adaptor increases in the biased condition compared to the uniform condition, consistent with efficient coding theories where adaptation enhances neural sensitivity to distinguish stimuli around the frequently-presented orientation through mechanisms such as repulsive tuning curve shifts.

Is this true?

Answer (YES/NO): YES